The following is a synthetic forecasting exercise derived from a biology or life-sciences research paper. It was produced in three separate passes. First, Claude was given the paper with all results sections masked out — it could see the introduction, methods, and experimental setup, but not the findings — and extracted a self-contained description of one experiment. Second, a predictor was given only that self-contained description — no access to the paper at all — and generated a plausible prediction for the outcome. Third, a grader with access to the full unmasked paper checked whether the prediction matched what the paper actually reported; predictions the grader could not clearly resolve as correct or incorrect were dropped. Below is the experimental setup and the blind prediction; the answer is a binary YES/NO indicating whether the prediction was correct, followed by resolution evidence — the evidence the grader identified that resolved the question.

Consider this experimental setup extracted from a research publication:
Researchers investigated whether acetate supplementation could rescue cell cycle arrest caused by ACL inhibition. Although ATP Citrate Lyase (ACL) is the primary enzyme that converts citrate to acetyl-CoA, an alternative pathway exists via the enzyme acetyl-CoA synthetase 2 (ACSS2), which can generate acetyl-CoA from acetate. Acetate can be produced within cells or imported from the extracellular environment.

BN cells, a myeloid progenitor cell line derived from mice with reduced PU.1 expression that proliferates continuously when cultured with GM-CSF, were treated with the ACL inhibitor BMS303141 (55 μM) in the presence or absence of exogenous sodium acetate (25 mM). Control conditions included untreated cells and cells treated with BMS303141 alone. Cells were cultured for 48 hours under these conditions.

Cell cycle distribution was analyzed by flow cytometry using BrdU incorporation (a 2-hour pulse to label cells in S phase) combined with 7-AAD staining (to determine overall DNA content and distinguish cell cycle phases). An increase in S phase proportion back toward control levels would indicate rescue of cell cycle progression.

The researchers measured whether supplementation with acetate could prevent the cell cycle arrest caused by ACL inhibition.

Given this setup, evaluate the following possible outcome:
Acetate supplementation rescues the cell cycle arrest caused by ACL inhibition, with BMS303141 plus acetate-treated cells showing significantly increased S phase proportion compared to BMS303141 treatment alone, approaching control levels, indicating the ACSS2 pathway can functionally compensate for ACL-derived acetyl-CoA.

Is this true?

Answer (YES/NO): YES